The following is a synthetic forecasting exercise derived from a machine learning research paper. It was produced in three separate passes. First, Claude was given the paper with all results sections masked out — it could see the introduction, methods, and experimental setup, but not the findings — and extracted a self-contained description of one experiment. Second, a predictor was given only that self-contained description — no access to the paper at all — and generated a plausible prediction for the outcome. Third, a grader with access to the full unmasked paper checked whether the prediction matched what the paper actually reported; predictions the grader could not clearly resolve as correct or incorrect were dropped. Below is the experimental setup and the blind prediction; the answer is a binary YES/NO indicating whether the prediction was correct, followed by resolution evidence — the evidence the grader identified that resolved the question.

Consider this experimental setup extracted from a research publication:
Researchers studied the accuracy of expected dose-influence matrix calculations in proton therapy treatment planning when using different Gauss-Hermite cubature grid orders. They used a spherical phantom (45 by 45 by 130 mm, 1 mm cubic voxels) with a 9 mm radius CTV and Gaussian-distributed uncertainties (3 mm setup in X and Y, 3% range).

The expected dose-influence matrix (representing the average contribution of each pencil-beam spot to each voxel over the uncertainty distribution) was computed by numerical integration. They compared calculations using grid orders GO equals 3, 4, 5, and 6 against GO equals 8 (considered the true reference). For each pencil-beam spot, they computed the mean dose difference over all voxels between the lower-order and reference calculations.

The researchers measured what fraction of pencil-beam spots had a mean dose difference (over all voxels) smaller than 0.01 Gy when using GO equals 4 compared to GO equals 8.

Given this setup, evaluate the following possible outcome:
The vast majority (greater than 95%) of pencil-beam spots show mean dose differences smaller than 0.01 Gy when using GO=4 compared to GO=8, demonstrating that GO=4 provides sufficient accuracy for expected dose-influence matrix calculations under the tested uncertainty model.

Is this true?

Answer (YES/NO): YES